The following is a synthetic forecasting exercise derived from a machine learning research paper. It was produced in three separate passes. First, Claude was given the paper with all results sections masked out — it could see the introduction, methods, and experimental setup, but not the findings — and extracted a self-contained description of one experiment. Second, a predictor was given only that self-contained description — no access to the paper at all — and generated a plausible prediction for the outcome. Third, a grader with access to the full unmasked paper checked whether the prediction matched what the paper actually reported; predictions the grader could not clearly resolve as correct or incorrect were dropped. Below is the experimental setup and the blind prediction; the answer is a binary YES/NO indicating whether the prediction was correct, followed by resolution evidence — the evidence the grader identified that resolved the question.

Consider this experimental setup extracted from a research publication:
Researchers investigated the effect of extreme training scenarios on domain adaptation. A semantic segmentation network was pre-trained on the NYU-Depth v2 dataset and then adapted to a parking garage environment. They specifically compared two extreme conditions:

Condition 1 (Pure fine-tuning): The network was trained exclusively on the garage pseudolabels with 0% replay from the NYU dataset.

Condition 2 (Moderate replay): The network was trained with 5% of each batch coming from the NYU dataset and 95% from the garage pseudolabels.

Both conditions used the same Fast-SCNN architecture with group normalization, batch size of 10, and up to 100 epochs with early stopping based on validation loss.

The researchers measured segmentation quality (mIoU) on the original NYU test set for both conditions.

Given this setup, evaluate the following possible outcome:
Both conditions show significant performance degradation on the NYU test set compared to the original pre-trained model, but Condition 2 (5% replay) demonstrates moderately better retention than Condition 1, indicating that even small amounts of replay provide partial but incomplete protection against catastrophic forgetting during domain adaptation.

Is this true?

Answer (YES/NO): NO